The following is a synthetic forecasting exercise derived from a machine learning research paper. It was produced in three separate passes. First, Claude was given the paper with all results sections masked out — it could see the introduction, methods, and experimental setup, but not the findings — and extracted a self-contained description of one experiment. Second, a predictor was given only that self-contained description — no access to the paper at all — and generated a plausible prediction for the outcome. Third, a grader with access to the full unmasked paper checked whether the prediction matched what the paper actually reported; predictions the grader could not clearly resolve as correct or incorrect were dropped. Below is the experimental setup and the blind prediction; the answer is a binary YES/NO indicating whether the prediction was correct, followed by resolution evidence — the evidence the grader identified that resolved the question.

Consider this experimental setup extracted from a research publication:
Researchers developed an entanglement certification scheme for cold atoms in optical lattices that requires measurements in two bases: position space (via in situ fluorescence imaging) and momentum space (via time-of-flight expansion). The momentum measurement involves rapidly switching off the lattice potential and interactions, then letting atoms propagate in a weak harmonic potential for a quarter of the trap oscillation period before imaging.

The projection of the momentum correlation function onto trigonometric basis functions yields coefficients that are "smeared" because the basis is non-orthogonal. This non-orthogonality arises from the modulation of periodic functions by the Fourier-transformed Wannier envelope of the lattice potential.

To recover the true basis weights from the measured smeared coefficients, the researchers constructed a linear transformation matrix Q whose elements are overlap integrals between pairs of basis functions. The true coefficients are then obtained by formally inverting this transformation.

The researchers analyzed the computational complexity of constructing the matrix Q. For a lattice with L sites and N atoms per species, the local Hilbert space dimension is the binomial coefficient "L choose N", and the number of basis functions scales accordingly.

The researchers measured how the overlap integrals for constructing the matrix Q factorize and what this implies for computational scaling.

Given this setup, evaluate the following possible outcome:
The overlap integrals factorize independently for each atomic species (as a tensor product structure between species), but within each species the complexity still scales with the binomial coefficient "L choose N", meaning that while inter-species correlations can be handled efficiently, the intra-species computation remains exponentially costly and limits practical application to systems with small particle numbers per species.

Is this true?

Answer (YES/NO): NO